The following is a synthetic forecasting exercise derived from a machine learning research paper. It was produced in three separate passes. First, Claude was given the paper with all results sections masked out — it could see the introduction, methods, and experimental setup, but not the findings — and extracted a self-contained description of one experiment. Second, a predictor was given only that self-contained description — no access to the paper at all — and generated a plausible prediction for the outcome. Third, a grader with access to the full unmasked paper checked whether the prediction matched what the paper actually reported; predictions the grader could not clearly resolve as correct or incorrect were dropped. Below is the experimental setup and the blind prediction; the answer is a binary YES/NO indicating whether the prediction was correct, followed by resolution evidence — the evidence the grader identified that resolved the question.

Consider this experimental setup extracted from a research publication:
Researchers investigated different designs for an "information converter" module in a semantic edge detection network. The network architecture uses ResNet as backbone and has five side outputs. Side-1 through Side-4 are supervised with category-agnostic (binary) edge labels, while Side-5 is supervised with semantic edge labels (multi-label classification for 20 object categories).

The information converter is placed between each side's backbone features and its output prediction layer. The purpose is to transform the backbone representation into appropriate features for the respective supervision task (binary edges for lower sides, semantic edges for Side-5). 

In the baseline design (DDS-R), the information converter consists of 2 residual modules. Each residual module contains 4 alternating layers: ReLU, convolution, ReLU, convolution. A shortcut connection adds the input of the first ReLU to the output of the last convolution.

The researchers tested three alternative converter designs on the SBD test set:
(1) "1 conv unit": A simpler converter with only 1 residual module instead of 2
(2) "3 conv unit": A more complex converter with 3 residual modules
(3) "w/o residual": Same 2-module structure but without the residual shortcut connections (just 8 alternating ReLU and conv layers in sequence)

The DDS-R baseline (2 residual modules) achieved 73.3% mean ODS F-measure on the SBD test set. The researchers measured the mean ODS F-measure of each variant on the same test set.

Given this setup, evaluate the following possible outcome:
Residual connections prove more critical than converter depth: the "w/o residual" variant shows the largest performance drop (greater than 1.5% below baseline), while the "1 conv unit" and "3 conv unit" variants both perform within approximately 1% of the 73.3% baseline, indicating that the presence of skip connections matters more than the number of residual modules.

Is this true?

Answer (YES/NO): NO